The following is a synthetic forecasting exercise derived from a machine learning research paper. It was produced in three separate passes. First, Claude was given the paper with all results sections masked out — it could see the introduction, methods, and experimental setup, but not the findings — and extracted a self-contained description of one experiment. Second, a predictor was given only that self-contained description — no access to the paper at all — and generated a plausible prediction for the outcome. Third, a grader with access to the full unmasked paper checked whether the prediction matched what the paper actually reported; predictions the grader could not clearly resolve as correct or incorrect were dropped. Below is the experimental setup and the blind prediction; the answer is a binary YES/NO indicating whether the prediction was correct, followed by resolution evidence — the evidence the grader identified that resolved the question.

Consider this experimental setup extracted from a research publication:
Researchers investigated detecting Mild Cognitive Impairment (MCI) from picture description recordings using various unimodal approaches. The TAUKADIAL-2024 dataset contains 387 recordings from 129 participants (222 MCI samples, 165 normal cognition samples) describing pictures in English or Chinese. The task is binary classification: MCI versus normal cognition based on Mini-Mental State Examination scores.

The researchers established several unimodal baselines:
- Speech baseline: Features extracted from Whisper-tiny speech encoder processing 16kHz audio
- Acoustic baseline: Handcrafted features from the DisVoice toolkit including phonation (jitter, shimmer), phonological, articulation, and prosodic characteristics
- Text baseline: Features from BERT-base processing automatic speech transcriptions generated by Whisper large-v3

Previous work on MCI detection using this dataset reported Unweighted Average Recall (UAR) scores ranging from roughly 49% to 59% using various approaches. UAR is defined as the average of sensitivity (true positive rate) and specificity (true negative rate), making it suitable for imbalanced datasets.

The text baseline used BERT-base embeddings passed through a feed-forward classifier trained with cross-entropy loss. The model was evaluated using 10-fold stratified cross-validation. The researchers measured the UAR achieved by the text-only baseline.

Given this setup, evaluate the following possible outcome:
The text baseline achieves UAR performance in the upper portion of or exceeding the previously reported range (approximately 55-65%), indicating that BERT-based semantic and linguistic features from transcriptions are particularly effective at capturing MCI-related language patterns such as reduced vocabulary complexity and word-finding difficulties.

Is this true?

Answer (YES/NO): YES